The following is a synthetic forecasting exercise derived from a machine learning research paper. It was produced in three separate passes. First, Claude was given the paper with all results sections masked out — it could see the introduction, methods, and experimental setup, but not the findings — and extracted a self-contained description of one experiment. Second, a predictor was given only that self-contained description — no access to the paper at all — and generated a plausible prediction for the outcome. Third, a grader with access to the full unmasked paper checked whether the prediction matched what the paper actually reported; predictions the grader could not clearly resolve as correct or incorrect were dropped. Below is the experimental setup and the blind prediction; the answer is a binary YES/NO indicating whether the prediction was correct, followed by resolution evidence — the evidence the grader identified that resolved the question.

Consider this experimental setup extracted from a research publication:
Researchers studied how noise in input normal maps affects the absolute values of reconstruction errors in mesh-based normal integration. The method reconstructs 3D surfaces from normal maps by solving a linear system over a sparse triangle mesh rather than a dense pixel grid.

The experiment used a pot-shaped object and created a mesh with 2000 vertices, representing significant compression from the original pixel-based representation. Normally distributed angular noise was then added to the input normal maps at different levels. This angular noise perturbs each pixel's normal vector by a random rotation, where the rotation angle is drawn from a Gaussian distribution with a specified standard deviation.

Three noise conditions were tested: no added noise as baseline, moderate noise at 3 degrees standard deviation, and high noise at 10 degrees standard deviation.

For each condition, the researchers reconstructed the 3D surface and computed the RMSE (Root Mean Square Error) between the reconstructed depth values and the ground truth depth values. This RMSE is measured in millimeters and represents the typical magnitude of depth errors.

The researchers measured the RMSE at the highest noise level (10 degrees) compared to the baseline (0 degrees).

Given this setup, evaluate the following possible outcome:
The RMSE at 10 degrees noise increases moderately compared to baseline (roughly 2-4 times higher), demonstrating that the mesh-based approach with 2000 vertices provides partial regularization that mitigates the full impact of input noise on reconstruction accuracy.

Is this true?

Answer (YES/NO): NO